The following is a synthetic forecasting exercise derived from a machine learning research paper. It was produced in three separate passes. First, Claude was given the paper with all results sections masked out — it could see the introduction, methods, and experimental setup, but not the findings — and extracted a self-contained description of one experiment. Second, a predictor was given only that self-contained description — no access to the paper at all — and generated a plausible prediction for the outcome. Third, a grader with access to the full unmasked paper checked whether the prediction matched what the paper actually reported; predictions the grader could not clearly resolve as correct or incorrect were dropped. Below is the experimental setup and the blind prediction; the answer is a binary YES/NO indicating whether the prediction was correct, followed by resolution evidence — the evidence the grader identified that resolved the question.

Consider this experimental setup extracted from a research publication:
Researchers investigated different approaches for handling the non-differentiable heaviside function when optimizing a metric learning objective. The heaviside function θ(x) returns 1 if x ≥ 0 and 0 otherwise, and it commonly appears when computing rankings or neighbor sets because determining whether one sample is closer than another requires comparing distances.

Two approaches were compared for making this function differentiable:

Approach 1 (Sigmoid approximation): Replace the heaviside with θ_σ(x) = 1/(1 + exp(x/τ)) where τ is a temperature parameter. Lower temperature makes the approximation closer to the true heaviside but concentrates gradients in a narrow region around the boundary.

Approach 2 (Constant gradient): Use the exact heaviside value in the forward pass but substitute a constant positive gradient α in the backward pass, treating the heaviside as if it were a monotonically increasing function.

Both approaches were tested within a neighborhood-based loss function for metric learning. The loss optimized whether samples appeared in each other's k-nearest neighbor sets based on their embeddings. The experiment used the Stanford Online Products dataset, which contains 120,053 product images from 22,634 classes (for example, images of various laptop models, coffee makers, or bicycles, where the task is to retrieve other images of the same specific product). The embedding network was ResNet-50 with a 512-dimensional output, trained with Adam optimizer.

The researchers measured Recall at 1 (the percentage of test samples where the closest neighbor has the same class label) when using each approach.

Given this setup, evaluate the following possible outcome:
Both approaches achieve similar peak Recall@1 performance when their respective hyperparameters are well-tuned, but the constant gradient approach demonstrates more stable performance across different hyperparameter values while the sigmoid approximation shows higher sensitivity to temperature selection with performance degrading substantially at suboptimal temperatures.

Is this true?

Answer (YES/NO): NO